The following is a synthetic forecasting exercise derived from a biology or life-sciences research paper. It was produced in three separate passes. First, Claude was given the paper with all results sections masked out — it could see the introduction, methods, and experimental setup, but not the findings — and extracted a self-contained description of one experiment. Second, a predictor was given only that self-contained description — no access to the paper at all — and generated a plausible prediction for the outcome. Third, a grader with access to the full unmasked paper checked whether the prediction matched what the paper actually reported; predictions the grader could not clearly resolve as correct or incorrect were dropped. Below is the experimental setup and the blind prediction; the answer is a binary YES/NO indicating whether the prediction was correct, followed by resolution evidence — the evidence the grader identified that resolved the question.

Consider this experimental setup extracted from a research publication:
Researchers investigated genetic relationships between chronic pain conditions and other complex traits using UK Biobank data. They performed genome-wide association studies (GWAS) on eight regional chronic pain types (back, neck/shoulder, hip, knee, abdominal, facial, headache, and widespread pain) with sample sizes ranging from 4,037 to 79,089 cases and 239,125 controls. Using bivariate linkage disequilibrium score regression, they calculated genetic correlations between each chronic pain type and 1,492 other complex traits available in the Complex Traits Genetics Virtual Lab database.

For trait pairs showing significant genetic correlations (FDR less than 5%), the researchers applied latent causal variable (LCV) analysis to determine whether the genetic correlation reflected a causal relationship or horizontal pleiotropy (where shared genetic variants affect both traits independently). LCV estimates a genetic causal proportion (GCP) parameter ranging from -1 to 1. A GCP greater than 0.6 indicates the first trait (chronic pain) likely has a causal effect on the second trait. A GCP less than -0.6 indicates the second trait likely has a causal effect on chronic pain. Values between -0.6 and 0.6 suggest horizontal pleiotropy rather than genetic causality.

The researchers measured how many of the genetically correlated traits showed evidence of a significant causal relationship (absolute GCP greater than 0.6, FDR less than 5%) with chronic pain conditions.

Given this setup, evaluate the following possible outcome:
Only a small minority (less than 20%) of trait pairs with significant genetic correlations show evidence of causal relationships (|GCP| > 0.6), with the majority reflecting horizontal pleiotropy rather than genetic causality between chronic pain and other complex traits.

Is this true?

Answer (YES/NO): YES